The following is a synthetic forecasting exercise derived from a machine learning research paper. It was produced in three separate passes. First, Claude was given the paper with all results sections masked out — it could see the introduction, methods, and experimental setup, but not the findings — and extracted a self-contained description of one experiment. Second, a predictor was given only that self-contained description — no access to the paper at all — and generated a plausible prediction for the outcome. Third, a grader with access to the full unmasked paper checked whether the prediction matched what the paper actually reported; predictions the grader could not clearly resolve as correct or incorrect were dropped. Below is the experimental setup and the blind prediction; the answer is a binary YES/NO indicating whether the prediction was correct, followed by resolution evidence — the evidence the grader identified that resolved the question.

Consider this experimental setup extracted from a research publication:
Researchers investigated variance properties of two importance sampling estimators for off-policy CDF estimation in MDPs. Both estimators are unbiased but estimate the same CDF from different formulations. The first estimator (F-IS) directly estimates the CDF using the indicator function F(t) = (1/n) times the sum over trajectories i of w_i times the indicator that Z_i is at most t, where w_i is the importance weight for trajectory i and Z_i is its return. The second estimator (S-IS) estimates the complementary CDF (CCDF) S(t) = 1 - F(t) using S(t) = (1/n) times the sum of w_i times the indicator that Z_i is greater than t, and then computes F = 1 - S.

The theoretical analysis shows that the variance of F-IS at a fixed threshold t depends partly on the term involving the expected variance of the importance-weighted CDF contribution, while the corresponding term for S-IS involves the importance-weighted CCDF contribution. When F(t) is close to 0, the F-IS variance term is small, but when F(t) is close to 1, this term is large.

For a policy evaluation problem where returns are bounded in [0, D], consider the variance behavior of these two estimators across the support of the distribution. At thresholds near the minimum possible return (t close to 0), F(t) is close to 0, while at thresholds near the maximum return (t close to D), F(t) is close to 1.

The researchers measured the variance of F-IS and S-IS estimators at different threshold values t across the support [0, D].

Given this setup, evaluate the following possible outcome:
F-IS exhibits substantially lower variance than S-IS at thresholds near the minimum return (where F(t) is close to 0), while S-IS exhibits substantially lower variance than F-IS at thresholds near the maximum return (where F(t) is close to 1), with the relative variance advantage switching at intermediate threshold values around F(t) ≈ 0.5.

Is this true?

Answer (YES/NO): YES